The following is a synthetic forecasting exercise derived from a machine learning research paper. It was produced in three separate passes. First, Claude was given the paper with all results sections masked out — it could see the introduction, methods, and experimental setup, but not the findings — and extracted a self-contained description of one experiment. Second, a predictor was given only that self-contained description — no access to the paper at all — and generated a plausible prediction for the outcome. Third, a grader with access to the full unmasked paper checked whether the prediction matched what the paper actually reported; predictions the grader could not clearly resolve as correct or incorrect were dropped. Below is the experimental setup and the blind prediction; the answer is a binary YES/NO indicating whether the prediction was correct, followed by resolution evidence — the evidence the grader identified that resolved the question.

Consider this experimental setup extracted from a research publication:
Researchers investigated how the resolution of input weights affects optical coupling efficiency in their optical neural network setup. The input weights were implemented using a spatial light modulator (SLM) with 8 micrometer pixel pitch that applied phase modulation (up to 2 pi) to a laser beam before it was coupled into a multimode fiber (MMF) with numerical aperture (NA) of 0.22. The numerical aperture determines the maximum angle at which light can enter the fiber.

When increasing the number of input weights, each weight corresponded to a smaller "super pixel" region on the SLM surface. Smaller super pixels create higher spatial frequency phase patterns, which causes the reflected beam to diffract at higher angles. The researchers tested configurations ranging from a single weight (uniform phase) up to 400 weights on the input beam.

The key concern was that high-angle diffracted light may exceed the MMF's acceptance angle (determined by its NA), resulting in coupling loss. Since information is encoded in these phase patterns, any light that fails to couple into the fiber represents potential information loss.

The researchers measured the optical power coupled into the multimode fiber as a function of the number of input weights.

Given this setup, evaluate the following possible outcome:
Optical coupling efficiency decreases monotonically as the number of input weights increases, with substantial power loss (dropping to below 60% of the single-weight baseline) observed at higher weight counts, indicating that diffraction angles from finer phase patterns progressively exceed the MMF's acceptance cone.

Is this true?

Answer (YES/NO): NO